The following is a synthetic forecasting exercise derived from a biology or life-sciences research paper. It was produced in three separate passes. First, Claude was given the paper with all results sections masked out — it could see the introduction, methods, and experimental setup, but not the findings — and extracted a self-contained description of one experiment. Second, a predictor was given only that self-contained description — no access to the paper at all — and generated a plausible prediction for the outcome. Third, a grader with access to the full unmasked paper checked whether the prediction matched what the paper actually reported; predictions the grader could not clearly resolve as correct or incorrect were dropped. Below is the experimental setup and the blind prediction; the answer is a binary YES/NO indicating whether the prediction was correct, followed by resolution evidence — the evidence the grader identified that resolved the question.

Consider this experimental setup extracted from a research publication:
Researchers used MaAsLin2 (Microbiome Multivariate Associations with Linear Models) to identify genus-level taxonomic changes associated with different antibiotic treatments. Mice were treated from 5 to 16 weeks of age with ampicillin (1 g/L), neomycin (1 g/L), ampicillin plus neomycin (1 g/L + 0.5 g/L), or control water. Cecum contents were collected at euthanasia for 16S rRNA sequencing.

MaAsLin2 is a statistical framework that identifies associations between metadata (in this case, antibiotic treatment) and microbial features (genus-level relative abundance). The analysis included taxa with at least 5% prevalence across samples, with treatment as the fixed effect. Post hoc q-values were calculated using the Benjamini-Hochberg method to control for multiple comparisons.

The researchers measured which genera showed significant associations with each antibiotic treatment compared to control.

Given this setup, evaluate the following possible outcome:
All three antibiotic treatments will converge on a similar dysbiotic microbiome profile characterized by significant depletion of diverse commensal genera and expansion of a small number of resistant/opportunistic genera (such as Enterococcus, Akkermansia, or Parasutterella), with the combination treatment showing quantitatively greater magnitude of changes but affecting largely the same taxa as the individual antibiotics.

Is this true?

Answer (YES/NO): NO